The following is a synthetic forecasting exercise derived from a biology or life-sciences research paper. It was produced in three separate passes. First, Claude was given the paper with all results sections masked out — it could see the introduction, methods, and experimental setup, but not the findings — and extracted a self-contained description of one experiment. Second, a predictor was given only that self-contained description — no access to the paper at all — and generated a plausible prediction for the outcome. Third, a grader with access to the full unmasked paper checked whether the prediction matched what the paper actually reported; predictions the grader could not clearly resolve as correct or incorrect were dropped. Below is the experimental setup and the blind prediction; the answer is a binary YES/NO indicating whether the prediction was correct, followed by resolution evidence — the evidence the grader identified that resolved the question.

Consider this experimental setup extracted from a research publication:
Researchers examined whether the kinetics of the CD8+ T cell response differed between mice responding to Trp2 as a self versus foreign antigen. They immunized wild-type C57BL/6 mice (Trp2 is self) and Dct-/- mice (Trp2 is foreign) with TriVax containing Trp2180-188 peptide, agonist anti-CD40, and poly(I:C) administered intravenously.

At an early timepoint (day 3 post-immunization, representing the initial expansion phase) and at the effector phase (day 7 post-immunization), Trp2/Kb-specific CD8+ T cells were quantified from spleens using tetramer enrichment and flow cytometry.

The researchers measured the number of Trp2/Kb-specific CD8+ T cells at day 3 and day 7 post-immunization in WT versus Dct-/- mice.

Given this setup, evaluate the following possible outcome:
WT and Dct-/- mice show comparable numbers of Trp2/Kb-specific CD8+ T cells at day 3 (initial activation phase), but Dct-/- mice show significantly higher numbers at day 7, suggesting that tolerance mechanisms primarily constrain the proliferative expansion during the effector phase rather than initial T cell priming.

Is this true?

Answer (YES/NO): NO